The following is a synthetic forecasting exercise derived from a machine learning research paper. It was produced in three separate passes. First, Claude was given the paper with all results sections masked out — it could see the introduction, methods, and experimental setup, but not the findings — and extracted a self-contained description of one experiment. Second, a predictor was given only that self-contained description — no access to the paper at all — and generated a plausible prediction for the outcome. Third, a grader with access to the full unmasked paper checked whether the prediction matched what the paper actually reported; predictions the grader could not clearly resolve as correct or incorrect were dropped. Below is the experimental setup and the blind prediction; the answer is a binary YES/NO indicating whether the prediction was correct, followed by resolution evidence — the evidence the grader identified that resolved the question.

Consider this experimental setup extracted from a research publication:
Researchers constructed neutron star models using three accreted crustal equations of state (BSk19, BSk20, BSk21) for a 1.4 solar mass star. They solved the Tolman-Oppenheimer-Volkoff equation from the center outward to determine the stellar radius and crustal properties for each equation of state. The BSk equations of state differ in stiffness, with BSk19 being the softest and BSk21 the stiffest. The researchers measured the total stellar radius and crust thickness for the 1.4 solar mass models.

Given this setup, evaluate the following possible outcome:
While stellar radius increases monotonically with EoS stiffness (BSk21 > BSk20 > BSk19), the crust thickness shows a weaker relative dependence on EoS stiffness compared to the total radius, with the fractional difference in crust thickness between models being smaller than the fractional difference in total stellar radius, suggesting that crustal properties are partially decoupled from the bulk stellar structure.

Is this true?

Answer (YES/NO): NO